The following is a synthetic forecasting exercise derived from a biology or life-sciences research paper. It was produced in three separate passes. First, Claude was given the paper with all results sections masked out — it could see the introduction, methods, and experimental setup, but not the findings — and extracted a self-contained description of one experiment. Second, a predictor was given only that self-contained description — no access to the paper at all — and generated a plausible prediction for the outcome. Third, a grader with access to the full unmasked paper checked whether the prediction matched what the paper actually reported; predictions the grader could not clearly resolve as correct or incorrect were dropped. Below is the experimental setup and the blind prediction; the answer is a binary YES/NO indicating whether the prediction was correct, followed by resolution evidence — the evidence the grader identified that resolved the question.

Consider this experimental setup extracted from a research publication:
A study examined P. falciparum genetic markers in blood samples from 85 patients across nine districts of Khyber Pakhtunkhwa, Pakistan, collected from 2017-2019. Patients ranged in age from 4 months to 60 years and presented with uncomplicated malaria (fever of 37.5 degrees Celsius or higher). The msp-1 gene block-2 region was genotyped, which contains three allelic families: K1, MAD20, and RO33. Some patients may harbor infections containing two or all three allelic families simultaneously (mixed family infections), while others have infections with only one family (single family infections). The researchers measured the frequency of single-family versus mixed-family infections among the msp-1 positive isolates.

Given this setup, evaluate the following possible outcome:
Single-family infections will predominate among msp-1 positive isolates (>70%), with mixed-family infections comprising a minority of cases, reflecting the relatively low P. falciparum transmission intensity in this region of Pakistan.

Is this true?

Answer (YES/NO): NO